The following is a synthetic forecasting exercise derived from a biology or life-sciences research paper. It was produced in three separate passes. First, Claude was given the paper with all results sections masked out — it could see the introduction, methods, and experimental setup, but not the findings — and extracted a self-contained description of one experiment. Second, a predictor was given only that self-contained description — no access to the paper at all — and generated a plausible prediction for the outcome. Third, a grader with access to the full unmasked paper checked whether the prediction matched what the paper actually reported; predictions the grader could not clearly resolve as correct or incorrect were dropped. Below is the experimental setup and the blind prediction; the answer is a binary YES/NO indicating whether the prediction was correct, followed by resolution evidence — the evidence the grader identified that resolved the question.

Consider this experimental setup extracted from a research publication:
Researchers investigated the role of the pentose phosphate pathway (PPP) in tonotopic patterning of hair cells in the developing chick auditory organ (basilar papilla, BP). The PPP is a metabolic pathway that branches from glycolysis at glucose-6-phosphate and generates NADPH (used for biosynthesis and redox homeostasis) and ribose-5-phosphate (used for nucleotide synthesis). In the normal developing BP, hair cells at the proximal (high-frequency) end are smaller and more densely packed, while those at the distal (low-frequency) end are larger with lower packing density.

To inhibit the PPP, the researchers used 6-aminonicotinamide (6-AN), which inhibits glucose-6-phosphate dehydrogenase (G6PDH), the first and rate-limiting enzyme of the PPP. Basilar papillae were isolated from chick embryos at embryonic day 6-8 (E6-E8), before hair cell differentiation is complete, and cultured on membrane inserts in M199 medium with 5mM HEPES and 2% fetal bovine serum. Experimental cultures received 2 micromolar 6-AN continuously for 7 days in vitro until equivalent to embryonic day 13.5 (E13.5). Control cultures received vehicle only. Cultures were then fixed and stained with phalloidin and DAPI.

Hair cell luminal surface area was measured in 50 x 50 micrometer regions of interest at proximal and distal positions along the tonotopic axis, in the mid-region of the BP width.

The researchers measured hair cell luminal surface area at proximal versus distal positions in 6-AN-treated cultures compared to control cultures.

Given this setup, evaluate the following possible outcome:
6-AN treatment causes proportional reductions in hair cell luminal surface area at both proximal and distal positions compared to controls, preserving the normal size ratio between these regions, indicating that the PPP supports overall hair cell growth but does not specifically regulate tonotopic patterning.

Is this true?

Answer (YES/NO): NO